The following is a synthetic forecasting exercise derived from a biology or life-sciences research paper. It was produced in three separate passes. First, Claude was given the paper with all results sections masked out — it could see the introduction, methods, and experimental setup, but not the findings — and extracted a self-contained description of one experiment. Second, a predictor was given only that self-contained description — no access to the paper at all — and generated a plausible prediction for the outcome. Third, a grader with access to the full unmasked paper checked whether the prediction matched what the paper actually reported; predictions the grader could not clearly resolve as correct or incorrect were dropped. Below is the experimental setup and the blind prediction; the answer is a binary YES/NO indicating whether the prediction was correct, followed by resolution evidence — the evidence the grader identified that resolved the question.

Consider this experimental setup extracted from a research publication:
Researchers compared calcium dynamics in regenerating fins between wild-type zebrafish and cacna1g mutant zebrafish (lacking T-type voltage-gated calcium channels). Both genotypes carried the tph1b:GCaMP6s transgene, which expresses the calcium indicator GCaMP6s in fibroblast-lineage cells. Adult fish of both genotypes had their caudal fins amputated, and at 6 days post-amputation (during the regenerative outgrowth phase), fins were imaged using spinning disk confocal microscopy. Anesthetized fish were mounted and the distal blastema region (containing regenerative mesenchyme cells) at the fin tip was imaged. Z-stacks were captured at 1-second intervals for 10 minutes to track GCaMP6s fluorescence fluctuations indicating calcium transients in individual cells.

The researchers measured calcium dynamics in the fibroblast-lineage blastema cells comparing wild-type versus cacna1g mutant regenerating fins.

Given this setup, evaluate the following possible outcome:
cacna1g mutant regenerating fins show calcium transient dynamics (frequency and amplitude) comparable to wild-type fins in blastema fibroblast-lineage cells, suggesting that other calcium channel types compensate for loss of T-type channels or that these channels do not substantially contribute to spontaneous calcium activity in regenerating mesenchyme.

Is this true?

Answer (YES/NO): NO